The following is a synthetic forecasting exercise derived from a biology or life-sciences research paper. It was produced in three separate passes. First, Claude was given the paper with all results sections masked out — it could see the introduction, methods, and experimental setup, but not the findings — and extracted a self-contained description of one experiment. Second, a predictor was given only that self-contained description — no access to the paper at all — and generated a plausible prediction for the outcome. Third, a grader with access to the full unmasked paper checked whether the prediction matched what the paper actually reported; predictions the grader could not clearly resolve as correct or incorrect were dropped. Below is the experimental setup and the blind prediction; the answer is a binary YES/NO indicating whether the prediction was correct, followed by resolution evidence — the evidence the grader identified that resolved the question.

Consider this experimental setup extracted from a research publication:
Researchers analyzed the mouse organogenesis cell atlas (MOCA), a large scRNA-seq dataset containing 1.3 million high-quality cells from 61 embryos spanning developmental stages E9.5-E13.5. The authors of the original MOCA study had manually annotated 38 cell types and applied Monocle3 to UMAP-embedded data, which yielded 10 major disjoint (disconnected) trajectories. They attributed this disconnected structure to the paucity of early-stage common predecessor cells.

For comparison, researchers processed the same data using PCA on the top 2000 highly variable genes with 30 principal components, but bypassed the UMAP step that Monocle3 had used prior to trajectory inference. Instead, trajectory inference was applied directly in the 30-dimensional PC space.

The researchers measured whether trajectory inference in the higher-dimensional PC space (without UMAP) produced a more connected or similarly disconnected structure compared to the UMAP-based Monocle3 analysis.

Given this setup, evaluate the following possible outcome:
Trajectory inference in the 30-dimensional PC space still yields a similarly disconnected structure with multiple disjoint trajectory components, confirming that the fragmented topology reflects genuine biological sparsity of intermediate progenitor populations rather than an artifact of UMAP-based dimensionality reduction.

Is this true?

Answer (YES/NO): NO